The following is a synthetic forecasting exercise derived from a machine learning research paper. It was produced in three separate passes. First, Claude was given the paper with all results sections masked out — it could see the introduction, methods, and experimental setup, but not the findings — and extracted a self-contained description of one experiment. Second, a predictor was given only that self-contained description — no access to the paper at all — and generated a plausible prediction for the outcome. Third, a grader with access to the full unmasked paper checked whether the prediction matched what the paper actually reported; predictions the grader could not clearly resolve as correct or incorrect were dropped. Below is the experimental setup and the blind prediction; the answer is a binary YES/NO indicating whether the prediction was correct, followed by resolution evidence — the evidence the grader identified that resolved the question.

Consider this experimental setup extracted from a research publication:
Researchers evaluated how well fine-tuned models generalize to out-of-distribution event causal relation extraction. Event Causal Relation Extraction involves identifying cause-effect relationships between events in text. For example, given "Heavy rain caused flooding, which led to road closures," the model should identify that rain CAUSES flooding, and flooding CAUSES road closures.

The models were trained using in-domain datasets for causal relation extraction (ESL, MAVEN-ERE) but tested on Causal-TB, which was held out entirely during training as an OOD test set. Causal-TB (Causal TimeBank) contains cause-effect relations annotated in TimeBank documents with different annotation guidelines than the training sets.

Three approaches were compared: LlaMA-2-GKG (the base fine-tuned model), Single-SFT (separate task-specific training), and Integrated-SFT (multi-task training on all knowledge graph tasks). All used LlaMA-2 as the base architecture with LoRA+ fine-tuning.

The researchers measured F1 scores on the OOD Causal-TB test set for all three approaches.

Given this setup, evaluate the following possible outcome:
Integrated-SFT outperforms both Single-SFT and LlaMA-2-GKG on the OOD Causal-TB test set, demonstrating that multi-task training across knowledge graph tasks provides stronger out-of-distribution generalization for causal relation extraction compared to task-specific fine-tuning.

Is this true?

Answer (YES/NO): YES